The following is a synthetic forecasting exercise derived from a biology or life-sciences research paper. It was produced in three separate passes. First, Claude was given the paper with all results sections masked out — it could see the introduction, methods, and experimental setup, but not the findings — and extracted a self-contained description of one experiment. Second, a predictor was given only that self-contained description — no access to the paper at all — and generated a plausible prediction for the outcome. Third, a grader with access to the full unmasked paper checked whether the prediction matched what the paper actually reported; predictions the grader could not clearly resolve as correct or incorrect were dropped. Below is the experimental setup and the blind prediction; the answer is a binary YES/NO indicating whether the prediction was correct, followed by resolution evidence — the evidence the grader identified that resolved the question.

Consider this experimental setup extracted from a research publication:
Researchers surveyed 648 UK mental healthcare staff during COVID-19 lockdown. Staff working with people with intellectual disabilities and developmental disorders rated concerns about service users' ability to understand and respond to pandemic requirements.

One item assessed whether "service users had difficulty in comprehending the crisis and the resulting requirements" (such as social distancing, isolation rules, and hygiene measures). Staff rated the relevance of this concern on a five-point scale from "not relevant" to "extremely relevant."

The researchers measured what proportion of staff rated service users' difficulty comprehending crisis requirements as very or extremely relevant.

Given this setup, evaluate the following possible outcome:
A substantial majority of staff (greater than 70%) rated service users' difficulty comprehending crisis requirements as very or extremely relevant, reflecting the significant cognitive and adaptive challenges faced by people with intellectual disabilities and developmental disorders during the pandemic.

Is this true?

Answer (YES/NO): NO